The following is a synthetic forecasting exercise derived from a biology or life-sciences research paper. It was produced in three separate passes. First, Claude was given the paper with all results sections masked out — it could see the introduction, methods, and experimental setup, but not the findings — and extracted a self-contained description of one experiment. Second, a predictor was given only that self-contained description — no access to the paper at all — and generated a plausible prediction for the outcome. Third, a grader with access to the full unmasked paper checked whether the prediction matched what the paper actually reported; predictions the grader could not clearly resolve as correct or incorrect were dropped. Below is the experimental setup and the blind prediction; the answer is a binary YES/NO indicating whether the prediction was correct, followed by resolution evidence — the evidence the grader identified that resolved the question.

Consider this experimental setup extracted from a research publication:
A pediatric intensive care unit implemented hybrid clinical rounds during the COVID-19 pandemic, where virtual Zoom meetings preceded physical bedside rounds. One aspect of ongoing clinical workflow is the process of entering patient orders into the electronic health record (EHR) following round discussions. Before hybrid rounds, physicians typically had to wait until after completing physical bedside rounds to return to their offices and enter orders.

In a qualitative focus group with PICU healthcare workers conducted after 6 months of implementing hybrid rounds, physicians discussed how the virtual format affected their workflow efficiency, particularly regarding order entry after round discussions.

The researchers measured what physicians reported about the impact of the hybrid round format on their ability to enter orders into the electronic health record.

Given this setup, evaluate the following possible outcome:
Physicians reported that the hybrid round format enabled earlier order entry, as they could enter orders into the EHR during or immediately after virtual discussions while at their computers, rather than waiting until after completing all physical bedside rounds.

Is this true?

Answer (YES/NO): YES